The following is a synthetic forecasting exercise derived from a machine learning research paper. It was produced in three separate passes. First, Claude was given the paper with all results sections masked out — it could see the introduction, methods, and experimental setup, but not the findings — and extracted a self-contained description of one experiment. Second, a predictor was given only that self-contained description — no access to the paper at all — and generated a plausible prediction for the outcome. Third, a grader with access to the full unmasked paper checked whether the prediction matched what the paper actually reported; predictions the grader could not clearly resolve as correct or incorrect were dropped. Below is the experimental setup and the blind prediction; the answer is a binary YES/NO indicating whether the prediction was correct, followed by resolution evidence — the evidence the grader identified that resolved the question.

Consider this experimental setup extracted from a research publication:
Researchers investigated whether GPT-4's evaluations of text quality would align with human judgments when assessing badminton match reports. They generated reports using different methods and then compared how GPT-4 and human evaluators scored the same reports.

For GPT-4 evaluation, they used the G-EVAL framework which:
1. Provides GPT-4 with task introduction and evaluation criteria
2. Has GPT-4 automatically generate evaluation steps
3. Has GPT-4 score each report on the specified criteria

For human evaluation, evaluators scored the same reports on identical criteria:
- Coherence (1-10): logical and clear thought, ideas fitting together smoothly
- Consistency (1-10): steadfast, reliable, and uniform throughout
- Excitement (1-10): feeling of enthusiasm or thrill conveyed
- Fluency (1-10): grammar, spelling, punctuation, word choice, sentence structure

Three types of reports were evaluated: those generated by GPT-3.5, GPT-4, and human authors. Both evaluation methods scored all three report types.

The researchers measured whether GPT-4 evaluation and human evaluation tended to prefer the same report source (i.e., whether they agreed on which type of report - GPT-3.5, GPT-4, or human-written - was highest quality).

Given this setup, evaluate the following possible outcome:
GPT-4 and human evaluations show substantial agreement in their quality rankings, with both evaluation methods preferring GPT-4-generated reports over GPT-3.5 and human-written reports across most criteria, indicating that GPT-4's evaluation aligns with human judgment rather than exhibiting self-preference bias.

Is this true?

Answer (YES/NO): NO